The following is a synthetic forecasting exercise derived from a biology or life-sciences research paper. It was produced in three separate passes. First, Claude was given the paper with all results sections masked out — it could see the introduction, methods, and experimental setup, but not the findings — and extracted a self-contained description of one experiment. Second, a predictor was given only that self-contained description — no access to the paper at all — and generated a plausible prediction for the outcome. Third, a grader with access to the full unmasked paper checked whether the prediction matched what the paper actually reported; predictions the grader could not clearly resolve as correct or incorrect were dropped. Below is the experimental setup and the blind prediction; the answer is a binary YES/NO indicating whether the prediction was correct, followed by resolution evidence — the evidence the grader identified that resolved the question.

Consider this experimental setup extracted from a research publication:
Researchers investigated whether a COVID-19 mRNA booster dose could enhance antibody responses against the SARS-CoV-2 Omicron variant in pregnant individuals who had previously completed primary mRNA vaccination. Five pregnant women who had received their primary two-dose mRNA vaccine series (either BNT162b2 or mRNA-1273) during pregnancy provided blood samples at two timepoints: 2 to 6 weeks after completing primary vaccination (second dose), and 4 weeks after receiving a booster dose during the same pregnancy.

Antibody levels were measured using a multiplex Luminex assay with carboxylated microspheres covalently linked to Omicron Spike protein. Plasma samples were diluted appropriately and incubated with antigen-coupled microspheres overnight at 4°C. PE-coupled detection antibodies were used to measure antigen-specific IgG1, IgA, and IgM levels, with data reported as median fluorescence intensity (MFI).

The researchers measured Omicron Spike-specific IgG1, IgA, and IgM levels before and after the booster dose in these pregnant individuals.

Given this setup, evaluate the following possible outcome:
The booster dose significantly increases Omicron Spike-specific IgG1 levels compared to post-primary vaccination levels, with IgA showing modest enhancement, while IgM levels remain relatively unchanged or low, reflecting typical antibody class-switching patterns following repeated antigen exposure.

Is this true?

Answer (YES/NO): NO